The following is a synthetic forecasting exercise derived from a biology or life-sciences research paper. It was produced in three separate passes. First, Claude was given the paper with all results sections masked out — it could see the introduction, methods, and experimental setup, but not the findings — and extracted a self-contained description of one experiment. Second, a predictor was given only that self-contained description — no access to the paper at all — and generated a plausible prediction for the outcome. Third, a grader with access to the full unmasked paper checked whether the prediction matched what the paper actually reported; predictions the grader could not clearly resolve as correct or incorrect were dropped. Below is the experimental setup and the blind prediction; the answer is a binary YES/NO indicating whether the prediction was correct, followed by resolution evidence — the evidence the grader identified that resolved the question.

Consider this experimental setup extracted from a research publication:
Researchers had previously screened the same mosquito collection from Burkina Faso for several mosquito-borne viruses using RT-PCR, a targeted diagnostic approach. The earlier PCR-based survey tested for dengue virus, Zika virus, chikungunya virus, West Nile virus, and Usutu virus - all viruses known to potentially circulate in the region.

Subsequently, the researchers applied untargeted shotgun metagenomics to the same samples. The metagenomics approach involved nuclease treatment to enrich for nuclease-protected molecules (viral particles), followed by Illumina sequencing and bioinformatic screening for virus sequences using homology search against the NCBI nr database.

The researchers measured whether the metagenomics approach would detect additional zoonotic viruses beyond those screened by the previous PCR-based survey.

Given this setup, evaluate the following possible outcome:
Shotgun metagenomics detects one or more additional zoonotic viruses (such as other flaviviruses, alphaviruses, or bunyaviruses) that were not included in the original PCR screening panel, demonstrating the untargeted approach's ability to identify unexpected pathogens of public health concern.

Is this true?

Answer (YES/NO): YES